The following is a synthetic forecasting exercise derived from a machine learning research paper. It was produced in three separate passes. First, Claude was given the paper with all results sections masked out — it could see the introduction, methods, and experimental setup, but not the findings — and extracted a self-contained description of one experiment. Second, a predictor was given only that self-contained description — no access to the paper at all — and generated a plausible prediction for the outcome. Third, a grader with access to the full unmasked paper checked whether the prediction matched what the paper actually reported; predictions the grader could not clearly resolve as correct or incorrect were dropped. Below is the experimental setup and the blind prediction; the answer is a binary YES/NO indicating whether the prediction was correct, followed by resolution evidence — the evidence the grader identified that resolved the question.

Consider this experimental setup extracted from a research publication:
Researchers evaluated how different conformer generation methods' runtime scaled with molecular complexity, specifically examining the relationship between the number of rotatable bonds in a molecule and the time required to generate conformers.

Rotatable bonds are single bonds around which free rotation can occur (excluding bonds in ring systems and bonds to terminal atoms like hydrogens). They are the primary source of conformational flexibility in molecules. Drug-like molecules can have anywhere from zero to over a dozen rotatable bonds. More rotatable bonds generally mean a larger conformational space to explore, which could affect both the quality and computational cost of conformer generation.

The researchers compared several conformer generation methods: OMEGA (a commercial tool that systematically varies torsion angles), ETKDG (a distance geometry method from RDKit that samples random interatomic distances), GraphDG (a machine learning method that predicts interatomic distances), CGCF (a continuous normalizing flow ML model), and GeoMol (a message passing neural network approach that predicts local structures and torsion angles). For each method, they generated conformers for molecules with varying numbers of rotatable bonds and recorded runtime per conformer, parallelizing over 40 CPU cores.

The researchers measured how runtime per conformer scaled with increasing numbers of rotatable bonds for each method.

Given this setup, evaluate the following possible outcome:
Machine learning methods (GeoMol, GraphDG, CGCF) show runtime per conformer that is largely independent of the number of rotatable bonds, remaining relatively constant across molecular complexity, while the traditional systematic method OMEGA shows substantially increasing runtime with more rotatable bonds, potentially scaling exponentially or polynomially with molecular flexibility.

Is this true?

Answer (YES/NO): NO